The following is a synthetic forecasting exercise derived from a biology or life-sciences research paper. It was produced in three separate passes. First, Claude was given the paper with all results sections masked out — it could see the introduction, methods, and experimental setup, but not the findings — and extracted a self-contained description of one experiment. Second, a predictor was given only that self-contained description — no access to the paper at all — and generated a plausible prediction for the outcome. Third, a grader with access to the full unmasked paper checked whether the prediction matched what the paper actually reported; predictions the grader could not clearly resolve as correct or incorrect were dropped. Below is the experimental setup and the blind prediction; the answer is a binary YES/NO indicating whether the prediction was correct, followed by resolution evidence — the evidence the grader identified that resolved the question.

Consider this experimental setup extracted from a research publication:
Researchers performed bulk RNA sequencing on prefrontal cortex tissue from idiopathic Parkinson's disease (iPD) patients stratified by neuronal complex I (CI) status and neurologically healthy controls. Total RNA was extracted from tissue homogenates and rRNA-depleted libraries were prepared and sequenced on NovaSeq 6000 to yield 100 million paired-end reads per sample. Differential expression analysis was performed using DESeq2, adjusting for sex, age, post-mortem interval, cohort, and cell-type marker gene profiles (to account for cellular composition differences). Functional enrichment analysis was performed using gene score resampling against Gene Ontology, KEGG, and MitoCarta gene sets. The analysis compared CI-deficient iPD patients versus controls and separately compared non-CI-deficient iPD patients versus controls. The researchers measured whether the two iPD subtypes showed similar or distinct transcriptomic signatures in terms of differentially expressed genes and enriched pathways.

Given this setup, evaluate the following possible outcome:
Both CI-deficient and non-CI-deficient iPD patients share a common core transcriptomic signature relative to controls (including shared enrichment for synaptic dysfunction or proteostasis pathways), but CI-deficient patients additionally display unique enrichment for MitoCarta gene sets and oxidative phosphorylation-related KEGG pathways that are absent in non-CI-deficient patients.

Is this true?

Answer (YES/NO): NO